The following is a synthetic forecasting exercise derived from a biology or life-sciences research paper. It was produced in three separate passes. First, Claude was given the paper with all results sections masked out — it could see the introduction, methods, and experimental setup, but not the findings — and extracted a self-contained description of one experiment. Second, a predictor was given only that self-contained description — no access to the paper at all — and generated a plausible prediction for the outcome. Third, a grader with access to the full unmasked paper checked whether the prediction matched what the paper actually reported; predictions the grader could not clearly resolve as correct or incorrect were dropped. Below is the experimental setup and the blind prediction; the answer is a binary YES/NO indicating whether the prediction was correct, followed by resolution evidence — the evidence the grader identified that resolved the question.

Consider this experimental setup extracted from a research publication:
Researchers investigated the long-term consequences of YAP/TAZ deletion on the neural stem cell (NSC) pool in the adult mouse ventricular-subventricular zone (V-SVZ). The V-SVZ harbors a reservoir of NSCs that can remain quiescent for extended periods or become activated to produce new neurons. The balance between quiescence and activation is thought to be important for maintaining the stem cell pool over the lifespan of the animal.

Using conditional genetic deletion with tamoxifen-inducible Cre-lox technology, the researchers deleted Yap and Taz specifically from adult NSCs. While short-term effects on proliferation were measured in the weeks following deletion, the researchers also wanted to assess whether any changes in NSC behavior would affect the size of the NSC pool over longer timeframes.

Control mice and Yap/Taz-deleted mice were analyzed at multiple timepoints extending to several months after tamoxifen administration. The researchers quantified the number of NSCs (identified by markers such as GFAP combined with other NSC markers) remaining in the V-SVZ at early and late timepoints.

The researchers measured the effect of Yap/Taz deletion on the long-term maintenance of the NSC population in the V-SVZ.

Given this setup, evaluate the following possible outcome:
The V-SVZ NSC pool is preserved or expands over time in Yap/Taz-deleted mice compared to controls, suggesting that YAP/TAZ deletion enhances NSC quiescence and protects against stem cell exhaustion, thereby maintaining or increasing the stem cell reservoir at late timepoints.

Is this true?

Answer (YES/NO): NO